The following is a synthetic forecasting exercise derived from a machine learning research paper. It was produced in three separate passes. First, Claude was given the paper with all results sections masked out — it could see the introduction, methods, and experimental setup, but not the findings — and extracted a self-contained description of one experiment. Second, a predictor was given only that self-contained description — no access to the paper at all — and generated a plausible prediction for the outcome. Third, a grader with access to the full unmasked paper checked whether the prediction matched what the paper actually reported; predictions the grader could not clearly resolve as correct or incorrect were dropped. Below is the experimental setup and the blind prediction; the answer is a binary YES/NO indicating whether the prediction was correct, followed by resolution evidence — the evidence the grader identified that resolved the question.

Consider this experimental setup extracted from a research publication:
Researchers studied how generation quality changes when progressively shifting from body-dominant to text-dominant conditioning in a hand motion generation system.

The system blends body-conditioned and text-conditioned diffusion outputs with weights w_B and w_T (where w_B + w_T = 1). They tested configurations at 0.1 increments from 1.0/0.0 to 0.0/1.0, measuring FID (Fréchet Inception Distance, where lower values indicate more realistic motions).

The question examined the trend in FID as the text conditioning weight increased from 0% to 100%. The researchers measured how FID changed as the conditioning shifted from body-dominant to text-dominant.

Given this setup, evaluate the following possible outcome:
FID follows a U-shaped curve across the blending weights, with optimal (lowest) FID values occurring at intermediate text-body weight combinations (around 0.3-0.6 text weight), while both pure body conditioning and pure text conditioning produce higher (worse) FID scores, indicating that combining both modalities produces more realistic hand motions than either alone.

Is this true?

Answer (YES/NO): NO